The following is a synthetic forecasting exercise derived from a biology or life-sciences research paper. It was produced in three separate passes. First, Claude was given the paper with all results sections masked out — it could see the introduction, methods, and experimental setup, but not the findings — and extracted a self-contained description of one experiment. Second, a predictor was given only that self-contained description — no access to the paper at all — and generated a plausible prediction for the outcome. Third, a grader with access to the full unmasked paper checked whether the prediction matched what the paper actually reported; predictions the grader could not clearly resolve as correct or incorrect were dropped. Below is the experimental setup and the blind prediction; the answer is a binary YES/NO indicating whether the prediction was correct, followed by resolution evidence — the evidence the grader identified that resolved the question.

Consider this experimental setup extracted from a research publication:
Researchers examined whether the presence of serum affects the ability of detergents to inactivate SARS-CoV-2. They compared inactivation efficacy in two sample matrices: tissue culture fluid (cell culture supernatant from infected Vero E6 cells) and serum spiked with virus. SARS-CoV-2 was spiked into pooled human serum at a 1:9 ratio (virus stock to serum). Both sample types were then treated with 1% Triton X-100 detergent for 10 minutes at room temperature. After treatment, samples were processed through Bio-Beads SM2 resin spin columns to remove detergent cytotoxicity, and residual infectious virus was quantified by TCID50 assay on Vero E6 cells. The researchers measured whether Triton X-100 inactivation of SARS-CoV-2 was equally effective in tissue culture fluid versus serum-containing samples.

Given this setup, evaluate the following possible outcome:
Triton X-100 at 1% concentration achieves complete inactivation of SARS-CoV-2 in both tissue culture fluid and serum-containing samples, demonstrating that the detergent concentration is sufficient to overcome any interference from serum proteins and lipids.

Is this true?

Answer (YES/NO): NO